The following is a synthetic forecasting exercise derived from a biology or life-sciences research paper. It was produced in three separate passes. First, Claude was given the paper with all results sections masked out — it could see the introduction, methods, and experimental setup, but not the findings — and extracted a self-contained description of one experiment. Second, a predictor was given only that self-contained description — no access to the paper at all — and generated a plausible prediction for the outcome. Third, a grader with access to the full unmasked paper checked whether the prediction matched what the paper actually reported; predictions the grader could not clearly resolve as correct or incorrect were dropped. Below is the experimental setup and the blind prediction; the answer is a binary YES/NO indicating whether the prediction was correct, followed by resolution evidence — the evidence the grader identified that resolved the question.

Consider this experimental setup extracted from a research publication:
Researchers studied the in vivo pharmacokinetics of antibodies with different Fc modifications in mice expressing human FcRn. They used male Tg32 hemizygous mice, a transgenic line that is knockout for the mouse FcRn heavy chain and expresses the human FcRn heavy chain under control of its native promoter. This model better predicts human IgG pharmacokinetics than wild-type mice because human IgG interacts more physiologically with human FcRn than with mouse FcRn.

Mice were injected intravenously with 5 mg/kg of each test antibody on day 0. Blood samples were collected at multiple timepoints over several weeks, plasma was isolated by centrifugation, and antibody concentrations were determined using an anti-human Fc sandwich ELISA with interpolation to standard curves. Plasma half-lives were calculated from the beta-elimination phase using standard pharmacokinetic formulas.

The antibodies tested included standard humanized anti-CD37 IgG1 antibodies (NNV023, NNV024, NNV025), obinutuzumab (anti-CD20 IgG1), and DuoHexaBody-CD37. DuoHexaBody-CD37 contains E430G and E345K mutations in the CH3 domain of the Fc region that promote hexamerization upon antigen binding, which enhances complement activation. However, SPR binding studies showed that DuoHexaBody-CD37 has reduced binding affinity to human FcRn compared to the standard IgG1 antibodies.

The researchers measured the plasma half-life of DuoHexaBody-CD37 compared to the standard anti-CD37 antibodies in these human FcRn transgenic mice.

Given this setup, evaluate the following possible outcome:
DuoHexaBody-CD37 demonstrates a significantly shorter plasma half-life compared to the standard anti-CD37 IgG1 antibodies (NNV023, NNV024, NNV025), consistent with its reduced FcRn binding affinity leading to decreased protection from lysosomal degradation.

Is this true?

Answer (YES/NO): YES